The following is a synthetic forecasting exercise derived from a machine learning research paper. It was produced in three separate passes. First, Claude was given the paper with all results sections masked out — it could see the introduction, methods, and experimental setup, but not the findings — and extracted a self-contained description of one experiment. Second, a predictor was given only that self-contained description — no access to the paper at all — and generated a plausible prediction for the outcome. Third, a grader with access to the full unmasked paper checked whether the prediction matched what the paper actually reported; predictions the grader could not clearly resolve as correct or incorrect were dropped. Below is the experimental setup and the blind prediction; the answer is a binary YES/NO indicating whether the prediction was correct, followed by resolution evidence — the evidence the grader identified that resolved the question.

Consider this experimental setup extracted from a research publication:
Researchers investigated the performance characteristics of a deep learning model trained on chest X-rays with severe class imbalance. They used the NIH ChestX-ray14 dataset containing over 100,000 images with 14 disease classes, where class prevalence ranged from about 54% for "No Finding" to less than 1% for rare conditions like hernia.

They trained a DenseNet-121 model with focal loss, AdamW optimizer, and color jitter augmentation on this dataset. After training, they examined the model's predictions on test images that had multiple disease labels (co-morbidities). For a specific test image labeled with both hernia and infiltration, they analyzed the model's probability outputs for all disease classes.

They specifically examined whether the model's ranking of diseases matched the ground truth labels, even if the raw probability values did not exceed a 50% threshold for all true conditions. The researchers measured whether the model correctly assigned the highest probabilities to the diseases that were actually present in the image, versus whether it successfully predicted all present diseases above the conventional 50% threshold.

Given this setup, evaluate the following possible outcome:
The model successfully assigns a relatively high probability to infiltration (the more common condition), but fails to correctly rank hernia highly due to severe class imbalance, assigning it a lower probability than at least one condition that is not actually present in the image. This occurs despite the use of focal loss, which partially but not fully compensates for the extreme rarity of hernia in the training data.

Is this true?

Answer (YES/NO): NO